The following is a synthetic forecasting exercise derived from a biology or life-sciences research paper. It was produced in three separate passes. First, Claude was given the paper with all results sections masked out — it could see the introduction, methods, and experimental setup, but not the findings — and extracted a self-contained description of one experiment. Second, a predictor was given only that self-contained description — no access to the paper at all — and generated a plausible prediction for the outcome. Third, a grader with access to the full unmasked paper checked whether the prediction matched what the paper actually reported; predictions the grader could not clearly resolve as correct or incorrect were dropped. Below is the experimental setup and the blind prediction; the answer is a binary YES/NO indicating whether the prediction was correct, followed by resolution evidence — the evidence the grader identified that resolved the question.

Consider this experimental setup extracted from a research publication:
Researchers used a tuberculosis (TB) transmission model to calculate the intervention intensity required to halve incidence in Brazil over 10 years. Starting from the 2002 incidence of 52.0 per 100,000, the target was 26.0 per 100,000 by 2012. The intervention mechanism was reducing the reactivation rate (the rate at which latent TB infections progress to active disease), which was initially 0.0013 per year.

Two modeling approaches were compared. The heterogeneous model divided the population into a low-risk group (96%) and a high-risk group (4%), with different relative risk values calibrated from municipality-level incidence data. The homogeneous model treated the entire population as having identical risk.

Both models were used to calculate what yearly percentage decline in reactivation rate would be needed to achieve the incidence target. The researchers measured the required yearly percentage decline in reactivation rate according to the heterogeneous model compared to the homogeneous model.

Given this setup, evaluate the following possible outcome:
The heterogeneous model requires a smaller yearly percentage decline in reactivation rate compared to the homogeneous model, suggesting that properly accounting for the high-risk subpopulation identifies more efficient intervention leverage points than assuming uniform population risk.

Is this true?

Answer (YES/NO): NO